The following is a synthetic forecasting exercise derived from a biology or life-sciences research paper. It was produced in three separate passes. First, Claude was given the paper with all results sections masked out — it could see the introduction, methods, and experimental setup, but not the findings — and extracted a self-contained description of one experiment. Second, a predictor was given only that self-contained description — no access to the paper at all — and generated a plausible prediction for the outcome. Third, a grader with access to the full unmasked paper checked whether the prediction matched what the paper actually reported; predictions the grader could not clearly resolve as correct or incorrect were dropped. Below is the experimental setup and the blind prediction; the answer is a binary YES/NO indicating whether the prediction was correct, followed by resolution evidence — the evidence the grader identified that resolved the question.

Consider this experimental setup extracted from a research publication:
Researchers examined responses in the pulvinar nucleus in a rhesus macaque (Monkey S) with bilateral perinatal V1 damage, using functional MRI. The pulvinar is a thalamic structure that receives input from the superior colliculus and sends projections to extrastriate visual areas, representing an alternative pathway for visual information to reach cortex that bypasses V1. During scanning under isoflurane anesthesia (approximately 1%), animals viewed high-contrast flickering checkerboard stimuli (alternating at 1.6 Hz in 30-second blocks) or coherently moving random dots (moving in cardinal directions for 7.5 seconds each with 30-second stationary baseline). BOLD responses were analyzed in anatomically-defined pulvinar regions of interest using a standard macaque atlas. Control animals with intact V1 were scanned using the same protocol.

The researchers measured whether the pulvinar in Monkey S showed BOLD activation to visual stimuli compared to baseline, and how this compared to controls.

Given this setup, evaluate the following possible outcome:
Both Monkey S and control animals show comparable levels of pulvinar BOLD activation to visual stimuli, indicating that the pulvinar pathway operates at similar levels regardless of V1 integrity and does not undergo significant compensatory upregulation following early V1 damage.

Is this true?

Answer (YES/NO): NO